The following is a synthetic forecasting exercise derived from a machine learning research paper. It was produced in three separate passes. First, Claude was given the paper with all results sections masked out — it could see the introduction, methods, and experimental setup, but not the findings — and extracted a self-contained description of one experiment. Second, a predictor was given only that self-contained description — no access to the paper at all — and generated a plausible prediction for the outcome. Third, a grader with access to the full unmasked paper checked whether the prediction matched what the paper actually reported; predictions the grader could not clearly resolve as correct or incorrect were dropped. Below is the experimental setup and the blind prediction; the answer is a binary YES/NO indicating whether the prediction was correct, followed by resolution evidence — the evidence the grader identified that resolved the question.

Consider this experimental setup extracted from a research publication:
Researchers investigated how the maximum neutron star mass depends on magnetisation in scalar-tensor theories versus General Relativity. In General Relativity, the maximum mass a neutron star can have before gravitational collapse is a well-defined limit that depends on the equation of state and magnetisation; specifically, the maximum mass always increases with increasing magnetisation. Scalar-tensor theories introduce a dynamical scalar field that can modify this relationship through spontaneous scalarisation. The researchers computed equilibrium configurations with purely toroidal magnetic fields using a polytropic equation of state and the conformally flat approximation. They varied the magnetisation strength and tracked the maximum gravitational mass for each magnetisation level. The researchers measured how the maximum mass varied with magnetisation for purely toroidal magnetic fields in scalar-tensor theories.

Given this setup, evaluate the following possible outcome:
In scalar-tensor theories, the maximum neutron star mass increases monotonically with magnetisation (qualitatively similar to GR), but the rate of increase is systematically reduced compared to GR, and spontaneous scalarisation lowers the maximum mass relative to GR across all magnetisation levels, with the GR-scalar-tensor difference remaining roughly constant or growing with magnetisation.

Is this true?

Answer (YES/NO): NO